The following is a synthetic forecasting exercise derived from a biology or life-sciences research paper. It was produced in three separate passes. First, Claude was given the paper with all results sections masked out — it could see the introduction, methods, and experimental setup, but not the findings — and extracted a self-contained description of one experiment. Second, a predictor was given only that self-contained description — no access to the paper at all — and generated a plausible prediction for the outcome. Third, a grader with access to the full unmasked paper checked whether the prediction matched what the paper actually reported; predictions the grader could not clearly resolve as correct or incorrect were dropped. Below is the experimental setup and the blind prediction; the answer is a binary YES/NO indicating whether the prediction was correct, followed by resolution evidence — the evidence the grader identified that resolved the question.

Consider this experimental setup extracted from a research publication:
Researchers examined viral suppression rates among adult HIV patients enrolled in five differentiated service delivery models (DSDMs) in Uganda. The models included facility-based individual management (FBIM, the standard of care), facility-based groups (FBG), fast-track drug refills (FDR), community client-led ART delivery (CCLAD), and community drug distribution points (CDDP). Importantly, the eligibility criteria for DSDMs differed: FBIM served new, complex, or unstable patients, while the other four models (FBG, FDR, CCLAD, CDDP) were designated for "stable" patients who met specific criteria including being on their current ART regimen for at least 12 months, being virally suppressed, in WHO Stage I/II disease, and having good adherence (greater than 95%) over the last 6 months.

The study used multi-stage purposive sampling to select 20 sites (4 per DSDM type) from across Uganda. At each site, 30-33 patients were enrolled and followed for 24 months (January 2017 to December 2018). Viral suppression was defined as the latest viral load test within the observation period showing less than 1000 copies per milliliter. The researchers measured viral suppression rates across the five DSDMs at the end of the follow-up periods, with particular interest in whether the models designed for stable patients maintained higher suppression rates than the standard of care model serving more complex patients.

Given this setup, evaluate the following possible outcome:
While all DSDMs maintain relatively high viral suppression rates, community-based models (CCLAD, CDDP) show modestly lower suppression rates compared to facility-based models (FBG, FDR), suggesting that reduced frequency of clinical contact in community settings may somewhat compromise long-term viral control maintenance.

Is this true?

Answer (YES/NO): NO